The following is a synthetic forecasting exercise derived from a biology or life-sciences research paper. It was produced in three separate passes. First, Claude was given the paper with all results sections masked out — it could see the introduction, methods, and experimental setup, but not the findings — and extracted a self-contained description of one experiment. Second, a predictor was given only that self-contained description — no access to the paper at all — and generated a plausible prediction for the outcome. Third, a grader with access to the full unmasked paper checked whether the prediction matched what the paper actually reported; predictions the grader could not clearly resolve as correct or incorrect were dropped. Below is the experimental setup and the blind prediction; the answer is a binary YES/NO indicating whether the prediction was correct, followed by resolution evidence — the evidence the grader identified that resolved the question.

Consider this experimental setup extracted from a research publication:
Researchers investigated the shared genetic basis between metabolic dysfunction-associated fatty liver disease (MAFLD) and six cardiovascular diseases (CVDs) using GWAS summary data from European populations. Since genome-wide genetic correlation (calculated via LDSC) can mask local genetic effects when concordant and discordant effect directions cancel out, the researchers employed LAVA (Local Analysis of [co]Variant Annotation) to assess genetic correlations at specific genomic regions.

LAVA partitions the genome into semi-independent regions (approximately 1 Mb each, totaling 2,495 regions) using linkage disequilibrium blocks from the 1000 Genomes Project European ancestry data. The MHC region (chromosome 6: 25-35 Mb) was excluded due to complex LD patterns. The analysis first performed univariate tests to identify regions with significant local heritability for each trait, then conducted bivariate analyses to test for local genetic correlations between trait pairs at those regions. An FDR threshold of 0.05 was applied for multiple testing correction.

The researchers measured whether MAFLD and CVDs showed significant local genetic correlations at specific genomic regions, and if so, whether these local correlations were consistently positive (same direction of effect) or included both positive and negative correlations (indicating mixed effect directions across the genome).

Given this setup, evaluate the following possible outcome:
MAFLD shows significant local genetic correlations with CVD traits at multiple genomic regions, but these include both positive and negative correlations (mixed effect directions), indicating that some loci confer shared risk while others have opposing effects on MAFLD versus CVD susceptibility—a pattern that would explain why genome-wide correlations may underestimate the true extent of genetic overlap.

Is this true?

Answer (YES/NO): YES